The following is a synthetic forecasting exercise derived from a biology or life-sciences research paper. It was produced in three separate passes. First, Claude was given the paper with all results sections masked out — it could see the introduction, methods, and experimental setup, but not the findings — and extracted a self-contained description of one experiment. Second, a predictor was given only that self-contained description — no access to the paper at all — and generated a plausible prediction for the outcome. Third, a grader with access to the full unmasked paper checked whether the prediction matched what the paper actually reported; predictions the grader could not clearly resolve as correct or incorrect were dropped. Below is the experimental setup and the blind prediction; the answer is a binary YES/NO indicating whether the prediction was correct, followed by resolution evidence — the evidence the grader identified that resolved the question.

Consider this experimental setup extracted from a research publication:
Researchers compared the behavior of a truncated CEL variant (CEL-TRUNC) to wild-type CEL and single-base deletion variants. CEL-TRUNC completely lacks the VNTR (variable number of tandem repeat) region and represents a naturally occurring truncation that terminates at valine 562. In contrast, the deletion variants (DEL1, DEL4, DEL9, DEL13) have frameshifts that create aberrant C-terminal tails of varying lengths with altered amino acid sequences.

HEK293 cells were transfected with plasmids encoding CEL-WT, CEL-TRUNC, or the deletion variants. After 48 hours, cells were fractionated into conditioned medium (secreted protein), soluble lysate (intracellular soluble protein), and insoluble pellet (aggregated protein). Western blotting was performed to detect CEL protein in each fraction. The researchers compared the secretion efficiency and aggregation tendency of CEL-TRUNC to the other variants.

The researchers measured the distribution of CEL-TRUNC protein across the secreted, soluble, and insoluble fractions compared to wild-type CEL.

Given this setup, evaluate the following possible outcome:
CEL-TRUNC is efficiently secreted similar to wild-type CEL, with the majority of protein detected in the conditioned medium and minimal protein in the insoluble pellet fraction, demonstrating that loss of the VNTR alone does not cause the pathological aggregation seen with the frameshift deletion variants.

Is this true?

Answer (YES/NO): NO